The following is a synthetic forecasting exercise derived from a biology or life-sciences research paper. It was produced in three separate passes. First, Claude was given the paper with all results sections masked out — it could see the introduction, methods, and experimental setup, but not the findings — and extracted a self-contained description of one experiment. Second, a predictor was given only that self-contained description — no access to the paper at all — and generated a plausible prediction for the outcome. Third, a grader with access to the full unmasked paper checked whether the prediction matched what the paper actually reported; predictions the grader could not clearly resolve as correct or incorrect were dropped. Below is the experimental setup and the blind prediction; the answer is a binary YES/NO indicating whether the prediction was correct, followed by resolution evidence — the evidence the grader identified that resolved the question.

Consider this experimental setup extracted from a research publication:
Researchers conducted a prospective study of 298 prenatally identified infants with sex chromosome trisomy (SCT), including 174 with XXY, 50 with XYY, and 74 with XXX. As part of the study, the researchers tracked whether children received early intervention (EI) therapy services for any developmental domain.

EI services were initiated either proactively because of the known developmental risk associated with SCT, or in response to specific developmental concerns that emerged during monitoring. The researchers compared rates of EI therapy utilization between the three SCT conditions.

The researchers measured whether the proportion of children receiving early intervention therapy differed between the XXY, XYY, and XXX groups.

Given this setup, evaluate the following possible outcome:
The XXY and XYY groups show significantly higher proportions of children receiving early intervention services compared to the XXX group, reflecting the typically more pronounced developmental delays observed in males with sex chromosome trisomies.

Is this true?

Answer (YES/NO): NO